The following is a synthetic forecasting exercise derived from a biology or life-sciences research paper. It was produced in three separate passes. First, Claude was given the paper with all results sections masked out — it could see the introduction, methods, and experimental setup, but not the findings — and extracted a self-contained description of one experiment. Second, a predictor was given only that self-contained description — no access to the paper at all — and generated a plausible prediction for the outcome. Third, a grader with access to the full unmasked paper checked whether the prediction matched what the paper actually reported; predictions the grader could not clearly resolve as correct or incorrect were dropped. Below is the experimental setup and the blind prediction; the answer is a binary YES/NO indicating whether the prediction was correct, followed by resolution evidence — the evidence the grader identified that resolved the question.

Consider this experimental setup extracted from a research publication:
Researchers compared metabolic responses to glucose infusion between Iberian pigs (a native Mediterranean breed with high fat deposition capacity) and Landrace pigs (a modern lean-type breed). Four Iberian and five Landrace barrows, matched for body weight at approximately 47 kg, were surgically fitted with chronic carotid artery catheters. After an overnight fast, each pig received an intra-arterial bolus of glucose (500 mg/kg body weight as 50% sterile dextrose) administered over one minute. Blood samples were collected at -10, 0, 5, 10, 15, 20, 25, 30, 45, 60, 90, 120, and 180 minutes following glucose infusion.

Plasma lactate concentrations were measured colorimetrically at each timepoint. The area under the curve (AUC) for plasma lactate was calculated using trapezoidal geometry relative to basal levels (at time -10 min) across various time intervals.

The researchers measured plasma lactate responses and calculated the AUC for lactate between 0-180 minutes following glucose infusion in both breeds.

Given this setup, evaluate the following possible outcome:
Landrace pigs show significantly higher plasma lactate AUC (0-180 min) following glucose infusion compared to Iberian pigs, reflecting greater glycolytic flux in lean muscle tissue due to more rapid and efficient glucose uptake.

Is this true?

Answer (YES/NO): NO